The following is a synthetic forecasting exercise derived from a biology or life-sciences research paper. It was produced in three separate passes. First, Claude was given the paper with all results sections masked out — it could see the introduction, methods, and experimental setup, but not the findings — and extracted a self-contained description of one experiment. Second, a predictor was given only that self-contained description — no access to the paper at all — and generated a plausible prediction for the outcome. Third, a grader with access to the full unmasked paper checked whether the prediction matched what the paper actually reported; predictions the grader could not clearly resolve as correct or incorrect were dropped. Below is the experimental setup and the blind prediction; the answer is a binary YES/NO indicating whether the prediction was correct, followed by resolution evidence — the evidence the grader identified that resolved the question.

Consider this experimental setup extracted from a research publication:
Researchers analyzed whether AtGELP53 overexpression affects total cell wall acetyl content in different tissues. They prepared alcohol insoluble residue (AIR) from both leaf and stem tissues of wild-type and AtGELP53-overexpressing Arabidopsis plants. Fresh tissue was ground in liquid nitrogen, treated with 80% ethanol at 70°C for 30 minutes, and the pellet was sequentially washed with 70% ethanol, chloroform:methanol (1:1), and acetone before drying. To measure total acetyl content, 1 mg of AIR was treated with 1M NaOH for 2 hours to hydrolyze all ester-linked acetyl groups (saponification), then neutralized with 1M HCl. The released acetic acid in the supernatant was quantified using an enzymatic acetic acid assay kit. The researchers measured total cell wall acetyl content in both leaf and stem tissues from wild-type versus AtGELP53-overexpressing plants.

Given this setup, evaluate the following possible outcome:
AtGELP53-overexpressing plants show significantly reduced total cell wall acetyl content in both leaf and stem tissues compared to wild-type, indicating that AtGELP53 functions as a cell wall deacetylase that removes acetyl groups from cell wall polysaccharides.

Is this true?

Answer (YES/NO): YES